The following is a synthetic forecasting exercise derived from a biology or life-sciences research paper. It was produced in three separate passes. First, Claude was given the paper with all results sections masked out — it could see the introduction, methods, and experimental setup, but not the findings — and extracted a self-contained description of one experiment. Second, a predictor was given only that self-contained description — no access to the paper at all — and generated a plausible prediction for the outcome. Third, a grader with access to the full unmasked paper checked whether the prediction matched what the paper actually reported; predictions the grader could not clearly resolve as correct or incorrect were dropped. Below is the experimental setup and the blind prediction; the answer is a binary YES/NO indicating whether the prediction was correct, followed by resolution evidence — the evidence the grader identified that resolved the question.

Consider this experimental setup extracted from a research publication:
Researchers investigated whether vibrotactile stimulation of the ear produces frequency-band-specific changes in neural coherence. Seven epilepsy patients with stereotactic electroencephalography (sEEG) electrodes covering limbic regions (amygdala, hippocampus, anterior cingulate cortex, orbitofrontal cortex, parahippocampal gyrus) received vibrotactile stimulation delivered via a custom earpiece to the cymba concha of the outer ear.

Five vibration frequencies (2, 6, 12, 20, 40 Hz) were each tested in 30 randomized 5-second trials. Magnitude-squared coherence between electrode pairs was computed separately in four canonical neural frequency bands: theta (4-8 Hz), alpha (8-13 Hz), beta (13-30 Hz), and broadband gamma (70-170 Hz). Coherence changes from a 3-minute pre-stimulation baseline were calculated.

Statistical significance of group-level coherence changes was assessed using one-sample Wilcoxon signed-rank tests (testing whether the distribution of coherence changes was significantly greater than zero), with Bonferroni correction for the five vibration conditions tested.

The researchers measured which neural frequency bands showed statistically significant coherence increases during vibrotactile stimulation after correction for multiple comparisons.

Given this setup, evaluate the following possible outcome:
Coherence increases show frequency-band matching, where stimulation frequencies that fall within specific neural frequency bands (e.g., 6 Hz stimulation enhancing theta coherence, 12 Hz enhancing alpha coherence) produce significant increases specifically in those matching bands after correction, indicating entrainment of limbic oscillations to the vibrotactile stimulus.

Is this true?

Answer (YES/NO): NO